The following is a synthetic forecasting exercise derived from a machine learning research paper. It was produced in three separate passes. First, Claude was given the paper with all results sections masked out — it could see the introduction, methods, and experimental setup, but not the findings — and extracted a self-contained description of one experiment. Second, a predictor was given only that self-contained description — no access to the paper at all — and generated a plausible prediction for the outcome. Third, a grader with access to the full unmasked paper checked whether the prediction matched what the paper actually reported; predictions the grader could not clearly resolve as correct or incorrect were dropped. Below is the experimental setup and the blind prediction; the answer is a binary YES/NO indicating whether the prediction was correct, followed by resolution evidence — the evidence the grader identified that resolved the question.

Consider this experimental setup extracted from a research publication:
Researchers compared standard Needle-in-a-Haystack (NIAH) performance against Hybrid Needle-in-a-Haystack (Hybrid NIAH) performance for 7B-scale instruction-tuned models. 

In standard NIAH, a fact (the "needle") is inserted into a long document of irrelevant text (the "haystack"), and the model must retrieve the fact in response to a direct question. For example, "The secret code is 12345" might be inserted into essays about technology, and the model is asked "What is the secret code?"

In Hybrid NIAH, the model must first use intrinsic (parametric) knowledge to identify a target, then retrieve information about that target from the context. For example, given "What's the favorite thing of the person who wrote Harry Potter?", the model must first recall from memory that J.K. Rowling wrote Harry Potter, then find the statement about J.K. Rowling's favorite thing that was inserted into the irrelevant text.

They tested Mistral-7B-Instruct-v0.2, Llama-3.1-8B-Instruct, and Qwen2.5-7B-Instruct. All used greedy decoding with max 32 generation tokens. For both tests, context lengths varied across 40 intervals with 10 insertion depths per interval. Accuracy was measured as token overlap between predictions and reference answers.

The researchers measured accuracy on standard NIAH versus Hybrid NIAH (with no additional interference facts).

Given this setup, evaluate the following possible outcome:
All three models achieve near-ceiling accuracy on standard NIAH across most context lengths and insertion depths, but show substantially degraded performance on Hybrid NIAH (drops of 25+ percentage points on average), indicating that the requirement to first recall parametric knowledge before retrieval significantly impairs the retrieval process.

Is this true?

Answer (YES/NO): NO